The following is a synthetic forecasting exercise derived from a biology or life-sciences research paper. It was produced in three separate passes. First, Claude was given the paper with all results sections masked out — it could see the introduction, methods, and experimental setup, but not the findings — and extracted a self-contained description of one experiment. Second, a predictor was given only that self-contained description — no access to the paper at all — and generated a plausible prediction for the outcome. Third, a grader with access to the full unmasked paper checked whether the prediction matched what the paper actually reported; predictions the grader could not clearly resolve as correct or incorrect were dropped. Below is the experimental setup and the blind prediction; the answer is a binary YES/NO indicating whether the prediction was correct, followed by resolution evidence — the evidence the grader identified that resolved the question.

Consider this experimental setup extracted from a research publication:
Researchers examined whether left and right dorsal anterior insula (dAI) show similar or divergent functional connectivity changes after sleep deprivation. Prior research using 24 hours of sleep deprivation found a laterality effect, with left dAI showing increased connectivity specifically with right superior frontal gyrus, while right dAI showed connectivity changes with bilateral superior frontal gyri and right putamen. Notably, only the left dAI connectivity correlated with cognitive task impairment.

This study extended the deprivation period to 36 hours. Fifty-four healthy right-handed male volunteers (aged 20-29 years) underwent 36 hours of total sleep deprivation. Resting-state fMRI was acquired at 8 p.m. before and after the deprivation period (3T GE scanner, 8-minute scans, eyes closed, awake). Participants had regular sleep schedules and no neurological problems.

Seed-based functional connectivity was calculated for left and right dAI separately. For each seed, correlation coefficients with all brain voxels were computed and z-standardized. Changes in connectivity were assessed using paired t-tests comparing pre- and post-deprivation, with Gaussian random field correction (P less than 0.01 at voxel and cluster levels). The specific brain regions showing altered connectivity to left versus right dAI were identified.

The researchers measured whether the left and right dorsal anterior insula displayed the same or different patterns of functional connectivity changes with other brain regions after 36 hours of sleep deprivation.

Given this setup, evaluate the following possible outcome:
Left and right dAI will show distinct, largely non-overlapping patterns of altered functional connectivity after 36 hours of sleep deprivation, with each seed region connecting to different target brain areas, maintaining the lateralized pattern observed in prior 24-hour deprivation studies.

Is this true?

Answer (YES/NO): YES